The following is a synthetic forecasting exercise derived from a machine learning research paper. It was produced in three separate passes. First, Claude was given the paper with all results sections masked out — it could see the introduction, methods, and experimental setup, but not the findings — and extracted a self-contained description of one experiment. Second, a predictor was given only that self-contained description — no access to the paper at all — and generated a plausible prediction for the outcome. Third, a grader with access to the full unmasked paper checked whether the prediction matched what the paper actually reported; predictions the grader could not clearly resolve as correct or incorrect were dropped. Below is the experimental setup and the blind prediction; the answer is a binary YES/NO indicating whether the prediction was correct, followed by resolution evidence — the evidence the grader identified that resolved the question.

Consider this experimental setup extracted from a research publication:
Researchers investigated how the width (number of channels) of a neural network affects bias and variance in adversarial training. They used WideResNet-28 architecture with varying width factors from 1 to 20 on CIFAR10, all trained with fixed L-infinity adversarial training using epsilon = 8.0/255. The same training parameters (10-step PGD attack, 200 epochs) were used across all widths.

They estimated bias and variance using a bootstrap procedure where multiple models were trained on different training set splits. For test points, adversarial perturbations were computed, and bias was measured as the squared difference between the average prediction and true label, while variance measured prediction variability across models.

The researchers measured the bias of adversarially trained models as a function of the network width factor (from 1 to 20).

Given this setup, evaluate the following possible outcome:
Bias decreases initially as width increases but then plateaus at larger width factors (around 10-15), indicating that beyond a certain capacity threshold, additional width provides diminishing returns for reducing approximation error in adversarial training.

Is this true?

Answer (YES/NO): NO